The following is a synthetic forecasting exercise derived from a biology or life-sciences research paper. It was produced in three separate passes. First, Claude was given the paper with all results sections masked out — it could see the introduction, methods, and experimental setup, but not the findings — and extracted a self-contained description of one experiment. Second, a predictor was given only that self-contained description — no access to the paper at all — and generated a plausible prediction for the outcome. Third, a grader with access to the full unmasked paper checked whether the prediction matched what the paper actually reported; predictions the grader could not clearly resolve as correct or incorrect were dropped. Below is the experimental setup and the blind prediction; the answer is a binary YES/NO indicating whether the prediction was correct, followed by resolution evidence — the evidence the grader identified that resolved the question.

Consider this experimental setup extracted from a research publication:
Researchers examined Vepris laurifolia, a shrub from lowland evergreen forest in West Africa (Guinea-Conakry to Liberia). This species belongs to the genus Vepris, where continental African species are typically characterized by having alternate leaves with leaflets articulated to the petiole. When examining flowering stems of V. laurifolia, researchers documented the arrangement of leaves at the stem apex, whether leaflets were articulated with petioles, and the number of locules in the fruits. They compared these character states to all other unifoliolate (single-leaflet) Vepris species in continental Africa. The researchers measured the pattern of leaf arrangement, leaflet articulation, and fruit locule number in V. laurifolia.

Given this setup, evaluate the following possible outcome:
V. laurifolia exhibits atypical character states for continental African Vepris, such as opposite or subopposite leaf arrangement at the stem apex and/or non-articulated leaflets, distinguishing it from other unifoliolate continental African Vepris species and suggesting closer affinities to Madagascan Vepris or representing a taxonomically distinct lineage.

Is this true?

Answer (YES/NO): YES